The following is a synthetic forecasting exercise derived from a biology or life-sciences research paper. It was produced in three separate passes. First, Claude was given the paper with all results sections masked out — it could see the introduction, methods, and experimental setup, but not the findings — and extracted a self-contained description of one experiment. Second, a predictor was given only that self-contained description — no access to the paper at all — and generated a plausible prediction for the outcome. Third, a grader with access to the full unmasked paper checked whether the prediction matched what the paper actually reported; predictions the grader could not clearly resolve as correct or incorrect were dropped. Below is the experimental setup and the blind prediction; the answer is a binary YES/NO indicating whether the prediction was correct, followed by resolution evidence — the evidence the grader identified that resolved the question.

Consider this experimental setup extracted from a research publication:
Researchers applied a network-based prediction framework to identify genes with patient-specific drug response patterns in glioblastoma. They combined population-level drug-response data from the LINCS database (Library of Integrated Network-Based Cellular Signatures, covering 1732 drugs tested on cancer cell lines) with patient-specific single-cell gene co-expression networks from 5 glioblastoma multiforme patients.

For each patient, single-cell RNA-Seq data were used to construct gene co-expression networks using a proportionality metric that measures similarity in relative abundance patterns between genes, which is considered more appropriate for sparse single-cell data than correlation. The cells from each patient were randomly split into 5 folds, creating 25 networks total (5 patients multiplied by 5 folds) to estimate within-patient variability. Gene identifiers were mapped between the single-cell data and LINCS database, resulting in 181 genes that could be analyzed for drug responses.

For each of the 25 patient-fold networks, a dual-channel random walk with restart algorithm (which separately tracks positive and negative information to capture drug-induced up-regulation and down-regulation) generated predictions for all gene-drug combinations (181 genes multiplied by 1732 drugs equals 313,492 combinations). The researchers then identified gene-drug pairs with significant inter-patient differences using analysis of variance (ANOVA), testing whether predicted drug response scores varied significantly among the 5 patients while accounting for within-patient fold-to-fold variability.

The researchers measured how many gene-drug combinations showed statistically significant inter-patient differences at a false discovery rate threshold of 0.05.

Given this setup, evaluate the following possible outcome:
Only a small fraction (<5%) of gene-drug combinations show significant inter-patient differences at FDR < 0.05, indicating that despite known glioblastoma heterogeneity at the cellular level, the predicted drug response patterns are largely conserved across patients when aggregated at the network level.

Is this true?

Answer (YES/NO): YES